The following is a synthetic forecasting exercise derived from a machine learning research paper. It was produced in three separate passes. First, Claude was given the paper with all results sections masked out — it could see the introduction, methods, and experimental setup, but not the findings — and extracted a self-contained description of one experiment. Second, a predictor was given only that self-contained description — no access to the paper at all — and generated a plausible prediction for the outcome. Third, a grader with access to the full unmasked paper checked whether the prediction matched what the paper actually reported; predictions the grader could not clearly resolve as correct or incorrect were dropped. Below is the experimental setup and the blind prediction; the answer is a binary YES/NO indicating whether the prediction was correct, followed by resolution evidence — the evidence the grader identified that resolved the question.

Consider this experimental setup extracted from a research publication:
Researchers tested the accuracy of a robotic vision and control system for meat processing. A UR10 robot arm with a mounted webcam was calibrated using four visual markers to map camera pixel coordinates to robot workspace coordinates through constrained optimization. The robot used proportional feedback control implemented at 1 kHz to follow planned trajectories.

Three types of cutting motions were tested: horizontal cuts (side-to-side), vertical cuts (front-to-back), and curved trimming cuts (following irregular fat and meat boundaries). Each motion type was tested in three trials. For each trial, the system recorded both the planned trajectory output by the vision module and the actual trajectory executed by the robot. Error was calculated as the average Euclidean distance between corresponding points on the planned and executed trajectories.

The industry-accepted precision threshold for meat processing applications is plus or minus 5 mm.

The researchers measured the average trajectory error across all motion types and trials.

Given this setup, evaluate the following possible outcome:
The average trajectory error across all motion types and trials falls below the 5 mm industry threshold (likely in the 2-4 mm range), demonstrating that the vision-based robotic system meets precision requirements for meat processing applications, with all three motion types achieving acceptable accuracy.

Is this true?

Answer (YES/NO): YES